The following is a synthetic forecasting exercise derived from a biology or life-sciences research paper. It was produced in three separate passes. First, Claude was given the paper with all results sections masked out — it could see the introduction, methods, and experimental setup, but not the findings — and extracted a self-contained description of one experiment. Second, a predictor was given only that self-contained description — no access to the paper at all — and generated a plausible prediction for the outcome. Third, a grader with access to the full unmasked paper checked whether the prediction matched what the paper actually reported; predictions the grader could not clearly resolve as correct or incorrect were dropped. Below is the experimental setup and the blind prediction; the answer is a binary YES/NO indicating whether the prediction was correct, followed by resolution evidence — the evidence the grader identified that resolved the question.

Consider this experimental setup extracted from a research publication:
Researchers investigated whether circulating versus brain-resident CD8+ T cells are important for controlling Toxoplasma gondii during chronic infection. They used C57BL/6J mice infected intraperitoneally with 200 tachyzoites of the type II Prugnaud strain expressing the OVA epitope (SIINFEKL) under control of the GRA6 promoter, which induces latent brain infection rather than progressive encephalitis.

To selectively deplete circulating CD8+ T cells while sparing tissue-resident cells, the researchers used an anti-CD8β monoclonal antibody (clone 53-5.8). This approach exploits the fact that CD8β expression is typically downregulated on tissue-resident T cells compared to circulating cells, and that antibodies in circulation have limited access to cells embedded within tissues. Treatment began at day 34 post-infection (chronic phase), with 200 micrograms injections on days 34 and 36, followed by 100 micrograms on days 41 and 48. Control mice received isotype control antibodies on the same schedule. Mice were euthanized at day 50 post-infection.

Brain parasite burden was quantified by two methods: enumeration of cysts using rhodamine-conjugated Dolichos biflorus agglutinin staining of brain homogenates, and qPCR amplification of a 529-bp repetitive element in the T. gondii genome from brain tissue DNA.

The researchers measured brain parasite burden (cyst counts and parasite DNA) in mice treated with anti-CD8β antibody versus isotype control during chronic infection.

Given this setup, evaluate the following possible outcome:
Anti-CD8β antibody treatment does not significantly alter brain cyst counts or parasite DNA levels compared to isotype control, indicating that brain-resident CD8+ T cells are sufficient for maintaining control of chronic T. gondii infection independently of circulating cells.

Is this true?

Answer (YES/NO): YES